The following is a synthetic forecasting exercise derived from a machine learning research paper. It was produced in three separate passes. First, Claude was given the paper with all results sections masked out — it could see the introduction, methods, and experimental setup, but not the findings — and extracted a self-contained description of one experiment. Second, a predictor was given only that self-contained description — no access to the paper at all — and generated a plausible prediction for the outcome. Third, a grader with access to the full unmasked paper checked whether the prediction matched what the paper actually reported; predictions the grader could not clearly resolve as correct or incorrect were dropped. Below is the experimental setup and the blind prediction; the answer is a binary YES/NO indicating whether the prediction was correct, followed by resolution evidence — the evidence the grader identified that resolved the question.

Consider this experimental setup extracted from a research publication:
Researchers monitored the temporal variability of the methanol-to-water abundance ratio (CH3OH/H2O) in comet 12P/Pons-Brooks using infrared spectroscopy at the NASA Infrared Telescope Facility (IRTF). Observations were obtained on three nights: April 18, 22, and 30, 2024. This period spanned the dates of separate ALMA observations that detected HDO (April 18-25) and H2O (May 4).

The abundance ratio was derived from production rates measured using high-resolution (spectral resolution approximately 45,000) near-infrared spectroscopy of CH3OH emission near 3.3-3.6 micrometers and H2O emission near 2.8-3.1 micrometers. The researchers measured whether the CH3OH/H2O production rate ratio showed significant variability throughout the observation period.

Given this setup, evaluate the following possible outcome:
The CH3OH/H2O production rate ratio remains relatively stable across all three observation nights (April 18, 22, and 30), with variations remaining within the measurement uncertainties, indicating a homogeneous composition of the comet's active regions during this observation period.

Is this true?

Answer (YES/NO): YES